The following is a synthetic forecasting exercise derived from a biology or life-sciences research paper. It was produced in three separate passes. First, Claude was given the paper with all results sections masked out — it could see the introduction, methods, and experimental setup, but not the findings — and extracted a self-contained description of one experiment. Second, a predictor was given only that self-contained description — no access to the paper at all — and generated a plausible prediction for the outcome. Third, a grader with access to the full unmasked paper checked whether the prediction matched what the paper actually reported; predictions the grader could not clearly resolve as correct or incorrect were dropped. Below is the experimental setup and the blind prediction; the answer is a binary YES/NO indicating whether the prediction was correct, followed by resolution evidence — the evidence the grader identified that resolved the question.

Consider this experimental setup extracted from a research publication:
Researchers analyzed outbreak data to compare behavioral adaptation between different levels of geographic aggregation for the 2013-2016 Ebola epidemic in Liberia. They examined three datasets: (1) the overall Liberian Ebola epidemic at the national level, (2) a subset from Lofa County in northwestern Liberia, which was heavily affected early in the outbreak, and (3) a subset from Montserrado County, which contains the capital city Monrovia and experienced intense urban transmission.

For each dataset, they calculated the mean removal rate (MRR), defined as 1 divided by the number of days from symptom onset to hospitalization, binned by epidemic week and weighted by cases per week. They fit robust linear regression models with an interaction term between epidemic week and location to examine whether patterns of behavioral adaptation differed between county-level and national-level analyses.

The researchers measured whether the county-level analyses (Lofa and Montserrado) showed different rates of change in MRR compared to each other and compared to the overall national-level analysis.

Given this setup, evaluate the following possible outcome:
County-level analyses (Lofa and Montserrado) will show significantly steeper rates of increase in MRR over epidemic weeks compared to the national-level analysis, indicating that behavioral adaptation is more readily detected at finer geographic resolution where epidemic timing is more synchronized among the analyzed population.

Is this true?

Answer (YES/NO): NO